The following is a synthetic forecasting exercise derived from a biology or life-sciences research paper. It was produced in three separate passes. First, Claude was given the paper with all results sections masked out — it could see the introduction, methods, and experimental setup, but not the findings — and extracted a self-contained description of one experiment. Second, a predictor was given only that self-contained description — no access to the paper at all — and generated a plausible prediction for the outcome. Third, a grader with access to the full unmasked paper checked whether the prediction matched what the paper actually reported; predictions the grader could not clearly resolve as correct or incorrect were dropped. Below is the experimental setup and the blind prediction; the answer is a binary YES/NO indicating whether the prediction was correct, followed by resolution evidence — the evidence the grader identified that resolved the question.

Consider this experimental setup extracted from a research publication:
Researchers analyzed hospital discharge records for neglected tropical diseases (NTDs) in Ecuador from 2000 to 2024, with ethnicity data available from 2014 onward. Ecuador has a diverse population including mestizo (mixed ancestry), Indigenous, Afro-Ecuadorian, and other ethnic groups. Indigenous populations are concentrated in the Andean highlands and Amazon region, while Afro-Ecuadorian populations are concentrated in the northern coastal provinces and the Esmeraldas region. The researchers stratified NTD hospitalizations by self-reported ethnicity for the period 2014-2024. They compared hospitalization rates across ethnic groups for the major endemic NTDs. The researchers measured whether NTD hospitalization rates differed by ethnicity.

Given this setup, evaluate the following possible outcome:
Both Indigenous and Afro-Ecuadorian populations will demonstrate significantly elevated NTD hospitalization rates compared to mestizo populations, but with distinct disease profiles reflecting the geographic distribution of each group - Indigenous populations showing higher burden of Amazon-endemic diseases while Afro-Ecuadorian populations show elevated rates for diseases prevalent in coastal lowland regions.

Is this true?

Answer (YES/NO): NO